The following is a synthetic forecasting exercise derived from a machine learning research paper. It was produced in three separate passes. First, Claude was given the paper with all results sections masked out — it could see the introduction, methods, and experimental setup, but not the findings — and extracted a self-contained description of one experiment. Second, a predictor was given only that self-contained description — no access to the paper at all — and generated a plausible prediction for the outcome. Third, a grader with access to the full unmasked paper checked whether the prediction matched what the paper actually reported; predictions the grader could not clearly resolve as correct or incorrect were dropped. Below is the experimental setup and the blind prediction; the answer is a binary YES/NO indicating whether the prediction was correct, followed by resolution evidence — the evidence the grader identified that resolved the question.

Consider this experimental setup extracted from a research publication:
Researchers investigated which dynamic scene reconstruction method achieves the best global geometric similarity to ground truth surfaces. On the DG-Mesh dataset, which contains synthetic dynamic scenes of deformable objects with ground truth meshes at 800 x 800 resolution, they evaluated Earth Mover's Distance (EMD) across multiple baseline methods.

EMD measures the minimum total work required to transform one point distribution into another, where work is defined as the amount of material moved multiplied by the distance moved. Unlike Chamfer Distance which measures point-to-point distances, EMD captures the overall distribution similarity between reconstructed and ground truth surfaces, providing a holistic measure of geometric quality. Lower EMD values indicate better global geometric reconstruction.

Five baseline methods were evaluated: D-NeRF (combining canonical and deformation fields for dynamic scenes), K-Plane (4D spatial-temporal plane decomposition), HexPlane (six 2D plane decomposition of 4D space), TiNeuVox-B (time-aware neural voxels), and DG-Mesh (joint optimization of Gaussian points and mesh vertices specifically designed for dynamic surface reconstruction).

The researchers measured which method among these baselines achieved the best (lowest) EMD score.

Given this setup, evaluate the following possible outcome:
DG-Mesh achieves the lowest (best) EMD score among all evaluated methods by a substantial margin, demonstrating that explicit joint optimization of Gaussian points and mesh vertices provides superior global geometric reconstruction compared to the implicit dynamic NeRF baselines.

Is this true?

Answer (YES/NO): NO